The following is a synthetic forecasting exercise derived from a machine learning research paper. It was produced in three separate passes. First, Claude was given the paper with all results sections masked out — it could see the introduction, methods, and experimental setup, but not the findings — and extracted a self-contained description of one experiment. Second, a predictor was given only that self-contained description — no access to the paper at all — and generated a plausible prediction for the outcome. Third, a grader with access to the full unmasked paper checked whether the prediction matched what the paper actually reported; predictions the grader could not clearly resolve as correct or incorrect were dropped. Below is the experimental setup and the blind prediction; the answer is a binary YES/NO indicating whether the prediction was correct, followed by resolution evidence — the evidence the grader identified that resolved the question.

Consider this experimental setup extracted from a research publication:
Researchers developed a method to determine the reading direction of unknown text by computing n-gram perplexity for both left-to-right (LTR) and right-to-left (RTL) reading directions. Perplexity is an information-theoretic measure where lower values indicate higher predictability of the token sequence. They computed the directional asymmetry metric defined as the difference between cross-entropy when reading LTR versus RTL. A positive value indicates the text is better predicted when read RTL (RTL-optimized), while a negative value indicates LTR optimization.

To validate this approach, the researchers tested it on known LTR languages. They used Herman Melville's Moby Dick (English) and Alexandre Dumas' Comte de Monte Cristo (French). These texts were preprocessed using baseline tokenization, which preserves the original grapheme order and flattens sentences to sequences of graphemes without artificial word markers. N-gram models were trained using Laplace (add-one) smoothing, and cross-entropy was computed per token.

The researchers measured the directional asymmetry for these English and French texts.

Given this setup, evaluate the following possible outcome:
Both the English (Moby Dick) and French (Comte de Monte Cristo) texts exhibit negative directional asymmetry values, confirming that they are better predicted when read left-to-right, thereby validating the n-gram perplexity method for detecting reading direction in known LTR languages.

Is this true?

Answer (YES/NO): YES